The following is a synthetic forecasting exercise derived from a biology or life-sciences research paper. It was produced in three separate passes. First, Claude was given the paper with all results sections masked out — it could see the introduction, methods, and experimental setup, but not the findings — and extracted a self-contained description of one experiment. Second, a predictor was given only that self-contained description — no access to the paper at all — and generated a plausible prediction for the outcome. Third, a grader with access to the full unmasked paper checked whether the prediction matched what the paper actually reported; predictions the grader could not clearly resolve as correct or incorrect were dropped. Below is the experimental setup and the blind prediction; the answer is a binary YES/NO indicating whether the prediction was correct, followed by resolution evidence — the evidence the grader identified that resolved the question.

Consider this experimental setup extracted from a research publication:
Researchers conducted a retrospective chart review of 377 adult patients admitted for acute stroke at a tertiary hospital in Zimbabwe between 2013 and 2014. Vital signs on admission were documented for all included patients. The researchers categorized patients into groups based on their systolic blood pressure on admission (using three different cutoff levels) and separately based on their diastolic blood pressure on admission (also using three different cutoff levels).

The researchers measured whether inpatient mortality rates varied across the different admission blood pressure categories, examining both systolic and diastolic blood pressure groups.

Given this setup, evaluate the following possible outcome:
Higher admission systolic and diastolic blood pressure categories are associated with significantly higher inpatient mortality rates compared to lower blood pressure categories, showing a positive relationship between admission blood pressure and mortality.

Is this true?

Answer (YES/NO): NO